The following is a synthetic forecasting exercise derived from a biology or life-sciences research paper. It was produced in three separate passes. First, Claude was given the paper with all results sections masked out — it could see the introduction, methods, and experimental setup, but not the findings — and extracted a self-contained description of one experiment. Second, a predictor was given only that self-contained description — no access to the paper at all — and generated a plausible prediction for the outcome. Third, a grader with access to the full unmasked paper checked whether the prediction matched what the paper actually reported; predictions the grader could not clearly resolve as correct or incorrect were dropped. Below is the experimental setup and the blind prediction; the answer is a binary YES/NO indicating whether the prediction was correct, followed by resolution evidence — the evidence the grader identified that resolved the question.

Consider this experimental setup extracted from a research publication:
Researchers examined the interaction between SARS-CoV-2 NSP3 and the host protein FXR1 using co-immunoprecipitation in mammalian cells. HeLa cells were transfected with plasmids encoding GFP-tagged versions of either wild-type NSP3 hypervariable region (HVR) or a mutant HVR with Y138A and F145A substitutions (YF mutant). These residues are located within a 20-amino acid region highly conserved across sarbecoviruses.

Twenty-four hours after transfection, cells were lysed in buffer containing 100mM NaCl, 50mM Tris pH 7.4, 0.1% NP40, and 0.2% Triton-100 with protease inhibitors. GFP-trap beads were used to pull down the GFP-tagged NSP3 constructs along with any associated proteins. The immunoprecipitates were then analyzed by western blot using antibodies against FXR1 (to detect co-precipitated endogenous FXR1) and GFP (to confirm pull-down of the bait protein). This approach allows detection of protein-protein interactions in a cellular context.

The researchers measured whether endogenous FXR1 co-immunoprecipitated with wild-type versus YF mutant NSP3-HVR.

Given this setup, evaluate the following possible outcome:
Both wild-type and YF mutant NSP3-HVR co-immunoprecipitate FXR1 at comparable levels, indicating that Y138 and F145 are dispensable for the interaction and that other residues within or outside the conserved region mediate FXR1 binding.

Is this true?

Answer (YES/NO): NO